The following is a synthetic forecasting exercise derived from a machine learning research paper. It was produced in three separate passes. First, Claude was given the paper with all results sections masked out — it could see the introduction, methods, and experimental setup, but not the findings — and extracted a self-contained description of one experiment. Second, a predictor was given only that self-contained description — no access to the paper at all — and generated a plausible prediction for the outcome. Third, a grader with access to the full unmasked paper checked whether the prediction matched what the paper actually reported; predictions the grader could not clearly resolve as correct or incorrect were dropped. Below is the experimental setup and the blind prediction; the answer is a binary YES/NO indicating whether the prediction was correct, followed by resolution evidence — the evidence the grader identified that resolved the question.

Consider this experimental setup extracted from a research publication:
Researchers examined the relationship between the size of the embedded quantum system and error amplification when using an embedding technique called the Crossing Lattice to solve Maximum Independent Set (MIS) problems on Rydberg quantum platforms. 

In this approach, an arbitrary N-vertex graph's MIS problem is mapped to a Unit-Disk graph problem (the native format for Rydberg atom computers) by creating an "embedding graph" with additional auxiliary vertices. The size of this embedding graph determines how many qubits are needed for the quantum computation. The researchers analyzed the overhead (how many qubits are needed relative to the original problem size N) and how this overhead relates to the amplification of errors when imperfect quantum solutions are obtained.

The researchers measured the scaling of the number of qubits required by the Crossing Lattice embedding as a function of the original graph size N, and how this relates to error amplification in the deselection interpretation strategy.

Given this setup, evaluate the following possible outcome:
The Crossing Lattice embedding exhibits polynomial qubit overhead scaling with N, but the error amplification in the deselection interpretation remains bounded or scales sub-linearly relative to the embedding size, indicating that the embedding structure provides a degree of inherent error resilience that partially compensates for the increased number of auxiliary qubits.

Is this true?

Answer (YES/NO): NO